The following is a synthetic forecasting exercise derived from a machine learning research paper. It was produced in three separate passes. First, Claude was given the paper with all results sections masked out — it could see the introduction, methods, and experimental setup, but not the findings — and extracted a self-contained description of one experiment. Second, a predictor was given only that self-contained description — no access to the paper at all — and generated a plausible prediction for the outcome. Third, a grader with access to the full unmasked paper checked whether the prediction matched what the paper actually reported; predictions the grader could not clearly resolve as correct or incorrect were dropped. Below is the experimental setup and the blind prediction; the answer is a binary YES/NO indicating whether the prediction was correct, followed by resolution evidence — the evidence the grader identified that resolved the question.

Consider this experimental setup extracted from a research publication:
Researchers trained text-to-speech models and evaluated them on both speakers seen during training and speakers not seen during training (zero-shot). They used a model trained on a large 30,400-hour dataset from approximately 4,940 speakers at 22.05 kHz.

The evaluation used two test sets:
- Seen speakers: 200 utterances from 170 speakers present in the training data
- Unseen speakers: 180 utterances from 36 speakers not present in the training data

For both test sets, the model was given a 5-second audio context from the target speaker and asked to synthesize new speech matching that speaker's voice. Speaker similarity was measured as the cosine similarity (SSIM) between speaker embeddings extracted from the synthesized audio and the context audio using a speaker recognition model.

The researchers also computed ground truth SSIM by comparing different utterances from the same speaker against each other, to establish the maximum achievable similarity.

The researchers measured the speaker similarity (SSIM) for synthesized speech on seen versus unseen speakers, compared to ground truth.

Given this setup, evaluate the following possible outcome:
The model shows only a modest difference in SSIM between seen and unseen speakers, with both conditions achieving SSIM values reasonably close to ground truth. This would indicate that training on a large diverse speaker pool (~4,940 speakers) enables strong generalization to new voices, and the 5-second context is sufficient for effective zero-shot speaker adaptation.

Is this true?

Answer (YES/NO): YES